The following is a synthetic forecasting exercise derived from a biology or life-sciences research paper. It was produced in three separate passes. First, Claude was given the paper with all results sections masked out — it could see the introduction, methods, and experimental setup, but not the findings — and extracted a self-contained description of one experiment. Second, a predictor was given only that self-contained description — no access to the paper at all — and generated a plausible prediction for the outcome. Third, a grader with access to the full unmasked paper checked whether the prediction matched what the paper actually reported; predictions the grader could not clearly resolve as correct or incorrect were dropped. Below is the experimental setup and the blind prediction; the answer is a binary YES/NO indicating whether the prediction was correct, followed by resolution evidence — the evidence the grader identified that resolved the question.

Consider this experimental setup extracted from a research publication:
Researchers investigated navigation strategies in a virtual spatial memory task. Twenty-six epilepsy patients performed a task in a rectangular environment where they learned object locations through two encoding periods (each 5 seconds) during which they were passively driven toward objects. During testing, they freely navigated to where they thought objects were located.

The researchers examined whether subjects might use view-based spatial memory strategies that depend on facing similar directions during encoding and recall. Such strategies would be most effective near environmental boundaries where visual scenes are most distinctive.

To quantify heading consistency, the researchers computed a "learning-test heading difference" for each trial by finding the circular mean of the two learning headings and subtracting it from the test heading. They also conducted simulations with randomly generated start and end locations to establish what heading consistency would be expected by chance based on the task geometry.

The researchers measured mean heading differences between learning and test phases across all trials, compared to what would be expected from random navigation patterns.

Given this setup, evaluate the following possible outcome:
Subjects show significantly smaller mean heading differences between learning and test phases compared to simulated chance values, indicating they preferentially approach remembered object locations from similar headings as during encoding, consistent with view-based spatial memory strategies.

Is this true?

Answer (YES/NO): NO